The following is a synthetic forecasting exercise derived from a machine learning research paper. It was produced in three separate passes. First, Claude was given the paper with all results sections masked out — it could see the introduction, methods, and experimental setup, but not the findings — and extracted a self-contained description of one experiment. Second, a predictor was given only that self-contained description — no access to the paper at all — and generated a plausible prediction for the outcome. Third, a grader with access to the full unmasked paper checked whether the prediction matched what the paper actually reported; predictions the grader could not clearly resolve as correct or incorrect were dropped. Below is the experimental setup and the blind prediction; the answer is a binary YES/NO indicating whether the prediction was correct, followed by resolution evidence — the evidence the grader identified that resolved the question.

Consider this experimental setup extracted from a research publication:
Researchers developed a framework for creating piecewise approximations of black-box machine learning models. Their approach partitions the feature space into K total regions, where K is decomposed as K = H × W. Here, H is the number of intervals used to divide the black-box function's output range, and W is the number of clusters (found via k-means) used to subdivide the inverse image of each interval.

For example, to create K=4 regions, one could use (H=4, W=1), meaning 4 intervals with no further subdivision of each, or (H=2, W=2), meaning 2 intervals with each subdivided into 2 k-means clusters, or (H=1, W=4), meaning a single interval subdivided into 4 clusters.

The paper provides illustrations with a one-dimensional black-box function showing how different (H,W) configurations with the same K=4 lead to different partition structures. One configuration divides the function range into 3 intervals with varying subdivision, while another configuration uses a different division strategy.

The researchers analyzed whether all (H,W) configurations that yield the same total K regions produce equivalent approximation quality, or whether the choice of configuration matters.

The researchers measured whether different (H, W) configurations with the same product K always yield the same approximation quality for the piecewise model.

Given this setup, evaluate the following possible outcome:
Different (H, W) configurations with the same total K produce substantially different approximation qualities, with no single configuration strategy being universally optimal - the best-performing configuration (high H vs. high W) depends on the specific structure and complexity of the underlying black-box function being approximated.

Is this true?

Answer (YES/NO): YES